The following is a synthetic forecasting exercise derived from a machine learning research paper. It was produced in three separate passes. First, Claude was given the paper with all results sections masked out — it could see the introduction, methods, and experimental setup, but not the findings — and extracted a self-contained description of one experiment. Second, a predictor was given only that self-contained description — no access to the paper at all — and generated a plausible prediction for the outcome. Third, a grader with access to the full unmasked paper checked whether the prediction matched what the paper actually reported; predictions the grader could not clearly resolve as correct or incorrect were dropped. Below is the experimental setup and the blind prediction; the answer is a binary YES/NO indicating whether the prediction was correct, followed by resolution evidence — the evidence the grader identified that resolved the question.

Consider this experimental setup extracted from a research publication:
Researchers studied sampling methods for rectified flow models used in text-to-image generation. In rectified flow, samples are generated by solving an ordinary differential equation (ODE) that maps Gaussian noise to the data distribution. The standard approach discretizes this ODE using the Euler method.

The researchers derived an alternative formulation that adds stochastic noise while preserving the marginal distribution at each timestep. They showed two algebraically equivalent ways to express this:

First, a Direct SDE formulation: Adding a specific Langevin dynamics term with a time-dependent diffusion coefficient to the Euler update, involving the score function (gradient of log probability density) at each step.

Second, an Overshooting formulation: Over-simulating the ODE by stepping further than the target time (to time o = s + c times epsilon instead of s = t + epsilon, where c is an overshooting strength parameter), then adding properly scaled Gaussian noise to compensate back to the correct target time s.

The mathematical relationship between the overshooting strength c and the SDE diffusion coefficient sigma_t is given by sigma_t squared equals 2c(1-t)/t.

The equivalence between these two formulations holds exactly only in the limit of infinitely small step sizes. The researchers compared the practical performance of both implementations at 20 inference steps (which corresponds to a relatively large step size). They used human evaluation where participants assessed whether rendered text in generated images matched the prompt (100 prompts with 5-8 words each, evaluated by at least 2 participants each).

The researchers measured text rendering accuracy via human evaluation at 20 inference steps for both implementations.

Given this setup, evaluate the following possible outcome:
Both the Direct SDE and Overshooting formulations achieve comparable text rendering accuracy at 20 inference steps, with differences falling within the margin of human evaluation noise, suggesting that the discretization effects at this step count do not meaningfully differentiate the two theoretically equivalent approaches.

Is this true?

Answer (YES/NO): NO